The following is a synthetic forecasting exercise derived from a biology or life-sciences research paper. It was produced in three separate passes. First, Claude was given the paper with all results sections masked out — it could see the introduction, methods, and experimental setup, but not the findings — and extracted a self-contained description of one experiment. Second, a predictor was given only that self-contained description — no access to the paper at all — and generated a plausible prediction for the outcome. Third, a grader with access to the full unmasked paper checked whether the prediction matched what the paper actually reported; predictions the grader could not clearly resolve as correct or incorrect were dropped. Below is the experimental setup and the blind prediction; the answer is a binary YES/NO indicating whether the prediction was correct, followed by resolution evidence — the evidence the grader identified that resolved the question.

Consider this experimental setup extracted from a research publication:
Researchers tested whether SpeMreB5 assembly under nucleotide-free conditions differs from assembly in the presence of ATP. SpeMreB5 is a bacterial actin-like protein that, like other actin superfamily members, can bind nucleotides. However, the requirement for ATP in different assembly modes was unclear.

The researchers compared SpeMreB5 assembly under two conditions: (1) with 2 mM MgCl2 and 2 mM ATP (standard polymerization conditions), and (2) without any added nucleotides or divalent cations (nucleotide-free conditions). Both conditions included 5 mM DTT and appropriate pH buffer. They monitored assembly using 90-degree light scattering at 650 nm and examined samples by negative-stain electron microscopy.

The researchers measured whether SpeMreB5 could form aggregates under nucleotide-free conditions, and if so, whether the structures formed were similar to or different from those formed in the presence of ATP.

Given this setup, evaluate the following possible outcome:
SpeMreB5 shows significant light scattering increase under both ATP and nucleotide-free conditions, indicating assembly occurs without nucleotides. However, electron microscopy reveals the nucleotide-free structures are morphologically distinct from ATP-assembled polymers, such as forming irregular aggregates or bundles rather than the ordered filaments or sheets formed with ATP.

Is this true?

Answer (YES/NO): NO